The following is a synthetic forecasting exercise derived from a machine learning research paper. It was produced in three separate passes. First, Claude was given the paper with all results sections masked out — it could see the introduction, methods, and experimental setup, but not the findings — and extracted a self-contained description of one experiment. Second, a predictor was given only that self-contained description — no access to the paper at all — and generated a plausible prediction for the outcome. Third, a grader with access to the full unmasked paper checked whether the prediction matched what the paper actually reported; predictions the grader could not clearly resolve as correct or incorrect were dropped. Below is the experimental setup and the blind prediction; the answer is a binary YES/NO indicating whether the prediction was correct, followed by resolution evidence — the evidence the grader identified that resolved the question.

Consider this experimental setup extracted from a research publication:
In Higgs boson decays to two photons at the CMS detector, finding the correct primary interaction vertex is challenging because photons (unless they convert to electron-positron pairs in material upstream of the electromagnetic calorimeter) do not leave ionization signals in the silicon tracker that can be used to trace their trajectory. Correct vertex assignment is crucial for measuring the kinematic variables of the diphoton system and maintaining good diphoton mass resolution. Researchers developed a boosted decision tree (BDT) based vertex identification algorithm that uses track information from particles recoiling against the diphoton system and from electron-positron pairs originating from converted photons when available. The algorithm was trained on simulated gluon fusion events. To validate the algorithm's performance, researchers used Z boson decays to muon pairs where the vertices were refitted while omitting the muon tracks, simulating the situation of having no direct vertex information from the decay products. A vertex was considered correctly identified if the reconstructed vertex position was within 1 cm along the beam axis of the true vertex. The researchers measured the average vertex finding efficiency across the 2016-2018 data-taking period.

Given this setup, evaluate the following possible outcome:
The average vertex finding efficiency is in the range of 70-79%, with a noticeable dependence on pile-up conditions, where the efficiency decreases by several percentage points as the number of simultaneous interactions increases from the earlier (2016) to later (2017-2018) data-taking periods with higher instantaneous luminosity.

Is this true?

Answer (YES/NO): NO